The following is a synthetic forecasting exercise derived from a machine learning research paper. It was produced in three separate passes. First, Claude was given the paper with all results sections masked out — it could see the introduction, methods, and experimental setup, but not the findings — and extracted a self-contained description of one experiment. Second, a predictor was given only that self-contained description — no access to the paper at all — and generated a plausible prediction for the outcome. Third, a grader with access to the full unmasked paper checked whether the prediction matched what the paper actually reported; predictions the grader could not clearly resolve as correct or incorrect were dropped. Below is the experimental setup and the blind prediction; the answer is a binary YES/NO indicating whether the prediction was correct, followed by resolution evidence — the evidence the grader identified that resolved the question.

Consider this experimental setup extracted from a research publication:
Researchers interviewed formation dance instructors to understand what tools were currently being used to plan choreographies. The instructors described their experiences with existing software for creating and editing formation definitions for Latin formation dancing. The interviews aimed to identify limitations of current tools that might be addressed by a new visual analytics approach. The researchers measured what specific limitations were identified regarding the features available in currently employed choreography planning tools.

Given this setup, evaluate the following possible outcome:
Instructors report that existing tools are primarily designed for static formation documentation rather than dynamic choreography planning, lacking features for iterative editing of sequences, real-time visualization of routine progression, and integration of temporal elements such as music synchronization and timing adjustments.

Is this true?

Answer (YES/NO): NO